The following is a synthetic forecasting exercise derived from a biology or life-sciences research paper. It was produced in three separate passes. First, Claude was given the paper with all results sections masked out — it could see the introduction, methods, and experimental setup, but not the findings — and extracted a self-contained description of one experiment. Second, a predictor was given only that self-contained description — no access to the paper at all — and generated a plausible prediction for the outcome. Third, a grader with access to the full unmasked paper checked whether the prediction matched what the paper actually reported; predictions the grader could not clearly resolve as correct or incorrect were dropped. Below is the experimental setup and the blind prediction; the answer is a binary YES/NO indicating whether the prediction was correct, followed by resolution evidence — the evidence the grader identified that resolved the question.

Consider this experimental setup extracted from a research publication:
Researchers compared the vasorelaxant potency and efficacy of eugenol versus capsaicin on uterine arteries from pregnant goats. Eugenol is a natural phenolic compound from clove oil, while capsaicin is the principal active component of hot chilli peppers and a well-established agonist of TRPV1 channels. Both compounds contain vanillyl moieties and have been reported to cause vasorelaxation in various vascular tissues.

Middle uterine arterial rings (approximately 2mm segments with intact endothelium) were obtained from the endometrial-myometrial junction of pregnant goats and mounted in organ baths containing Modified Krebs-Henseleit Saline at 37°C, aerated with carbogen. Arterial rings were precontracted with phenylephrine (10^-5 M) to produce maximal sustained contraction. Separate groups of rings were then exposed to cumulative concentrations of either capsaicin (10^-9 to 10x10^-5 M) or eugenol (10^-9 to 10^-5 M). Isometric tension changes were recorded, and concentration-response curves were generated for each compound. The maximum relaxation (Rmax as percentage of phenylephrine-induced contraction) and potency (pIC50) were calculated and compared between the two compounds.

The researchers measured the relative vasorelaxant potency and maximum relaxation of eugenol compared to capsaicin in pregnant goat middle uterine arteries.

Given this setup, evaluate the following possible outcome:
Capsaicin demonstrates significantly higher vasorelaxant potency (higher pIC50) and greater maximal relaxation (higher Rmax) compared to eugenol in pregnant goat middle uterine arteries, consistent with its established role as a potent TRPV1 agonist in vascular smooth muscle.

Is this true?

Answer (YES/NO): NO